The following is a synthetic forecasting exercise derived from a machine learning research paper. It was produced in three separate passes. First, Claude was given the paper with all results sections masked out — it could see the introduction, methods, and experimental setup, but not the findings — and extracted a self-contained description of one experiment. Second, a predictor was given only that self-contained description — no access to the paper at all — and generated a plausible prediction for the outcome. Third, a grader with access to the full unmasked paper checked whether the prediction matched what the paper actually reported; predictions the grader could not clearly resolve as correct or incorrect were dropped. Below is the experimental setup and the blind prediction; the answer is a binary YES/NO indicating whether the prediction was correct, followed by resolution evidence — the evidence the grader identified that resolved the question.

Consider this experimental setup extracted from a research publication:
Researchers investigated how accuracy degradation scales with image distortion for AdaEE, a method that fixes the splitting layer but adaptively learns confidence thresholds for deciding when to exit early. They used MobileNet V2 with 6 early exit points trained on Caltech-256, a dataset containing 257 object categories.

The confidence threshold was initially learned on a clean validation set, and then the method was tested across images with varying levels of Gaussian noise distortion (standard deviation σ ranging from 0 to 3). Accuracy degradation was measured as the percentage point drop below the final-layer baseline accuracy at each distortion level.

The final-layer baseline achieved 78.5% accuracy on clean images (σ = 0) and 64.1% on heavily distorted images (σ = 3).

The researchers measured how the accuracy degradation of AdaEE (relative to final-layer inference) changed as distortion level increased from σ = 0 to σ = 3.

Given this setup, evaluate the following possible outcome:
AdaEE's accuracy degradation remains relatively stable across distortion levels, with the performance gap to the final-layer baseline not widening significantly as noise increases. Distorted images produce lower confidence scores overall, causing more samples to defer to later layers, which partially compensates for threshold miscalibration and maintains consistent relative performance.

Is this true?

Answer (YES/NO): NO